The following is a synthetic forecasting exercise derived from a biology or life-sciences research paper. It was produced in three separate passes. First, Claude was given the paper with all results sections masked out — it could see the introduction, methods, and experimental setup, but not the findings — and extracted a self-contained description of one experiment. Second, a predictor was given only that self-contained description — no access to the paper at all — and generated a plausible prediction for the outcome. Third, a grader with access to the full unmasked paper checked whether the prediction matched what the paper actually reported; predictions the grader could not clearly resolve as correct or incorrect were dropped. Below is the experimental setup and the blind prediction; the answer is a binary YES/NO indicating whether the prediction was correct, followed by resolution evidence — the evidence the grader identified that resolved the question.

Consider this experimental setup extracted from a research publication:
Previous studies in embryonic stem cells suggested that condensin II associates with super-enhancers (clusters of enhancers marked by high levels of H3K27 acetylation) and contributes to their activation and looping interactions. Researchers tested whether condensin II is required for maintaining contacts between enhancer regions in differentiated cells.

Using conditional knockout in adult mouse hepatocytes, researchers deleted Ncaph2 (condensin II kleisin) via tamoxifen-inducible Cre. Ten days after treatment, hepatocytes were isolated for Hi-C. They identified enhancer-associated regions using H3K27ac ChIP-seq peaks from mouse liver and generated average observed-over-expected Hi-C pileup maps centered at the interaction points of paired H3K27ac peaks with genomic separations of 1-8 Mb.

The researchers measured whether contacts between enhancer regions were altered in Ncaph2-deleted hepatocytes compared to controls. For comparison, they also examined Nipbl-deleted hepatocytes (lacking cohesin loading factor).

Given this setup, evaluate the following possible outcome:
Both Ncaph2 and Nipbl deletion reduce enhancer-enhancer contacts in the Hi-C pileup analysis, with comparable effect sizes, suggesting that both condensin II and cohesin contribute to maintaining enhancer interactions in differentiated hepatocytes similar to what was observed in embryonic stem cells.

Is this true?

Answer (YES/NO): NO